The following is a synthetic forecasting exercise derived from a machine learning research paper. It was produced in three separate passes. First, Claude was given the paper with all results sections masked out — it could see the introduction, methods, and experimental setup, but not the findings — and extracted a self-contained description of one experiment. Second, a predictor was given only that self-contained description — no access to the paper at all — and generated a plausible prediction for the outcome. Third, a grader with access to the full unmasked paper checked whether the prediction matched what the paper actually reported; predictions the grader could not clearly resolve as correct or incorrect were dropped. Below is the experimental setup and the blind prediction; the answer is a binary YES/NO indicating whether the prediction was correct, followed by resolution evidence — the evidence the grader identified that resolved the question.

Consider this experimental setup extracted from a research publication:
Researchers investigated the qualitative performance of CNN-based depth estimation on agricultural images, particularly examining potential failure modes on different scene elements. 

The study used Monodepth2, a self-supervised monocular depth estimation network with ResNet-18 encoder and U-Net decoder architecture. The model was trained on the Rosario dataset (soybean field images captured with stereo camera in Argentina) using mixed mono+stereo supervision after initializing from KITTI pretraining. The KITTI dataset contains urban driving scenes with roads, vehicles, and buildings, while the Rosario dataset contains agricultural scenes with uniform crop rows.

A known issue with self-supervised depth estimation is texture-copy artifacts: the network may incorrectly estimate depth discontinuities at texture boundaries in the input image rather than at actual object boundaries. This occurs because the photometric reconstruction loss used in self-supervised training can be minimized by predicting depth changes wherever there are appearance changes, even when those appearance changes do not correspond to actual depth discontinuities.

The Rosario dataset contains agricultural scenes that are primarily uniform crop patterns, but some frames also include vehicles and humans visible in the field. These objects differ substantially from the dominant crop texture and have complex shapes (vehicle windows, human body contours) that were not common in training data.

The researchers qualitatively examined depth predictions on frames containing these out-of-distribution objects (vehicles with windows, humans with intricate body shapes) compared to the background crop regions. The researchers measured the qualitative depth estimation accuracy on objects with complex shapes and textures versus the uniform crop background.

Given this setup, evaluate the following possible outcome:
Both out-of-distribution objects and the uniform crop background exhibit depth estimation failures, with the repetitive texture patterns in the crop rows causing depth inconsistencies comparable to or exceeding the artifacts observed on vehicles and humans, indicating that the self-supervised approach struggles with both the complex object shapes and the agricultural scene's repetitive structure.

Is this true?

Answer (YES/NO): NO